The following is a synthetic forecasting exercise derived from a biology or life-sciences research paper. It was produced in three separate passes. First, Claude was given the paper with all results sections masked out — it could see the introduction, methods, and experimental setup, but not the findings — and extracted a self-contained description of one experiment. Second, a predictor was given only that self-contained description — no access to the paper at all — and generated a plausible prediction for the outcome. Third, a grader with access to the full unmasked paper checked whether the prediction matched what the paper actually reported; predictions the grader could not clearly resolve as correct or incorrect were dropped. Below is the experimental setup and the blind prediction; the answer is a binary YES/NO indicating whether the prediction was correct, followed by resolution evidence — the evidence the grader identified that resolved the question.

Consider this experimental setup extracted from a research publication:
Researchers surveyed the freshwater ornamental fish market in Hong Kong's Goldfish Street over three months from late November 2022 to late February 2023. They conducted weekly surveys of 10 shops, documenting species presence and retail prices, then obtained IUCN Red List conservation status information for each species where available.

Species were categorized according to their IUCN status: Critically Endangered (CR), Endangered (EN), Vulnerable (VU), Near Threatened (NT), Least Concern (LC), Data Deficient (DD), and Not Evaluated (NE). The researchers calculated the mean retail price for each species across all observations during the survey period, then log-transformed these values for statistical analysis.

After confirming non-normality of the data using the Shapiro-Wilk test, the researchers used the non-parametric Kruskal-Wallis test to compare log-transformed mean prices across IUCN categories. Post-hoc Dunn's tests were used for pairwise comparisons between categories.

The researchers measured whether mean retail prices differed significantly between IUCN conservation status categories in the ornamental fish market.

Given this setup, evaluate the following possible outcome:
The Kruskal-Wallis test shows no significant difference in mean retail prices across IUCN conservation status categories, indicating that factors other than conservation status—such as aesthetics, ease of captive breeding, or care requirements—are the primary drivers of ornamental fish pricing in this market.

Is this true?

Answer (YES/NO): NO